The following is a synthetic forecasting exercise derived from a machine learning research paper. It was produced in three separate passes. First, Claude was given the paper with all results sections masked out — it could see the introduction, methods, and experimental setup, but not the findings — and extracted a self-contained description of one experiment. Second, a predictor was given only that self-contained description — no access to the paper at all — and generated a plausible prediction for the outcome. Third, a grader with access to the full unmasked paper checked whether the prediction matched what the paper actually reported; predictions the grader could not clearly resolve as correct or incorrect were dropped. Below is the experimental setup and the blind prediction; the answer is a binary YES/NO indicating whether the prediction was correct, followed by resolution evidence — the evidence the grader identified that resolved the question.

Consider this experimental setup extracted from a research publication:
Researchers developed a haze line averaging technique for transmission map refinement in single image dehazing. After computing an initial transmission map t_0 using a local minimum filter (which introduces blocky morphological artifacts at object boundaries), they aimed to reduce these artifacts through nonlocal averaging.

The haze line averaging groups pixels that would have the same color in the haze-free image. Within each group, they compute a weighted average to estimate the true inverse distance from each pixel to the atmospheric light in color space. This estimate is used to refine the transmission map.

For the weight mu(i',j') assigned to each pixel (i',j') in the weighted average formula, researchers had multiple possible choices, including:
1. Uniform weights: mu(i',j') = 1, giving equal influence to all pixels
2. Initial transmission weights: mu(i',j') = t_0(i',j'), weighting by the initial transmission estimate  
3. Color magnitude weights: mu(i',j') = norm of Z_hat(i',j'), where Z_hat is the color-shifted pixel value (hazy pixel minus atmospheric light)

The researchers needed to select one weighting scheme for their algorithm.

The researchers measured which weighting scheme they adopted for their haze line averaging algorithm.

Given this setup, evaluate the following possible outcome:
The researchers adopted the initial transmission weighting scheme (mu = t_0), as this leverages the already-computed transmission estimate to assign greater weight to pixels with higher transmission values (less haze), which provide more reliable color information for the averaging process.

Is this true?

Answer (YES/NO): NO